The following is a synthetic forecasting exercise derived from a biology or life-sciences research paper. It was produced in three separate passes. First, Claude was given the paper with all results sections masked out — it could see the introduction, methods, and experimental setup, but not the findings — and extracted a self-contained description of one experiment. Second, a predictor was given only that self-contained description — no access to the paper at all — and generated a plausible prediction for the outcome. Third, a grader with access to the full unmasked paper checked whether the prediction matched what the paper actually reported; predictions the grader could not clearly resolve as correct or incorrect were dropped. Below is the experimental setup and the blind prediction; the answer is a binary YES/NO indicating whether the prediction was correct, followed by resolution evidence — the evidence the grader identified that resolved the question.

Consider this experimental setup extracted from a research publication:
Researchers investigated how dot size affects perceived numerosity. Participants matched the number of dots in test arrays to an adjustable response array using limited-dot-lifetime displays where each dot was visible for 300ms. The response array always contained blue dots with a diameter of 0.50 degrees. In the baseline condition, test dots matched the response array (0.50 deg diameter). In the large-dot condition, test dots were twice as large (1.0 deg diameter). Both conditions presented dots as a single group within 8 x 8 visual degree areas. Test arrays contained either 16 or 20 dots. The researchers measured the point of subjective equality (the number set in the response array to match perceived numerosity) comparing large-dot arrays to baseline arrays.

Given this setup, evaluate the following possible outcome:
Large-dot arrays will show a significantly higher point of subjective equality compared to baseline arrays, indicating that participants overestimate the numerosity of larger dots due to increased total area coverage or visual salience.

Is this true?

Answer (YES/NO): NO